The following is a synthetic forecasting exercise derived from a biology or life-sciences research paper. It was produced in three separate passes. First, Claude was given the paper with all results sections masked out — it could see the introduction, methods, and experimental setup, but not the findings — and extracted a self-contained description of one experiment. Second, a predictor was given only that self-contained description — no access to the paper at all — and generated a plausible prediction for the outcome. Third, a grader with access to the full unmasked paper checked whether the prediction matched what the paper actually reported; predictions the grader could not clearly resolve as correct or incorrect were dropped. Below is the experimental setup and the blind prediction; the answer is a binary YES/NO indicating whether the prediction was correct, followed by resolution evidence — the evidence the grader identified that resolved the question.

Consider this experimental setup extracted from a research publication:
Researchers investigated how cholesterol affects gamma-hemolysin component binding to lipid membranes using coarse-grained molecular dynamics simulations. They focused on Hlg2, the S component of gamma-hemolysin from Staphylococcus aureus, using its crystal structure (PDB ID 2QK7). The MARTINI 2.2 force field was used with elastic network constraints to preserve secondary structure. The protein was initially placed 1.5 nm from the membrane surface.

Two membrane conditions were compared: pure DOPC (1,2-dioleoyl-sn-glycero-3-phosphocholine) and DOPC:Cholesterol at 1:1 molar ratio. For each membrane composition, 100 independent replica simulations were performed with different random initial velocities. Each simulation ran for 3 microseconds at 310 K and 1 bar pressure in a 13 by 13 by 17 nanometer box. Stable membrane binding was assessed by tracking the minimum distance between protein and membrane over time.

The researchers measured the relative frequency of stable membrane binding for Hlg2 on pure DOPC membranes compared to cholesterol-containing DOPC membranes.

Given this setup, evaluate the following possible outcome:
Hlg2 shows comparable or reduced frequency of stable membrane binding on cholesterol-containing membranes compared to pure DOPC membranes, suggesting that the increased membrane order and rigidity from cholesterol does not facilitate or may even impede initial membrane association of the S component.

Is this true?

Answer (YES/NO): NO